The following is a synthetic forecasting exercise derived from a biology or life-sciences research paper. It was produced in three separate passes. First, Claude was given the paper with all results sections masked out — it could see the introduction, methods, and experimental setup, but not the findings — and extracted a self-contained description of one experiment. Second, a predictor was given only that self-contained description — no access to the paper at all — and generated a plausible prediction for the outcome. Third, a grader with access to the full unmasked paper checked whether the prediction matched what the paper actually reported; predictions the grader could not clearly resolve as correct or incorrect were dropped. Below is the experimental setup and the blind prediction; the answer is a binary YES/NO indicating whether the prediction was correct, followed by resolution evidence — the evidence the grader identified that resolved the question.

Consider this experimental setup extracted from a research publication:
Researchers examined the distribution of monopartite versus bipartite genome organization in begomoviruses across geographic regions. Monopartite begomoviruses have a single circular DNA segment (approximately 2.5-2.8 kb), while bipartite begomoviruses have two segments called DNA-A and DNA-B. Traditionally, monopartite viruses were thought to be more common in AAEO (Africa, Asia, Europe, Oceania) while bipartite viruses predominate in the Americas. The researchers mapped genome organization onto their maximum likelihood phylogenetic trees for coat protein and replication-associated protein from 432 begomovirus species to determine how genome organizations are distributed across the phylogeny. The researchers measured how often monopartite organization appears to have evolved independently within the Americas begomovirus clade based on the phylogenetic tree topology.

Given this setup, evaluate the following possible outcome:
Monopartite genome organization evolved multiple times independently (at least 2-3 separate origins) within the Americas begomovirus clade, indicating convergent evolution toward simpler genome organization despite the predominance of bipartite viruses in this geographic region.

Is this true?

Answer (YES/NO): YES